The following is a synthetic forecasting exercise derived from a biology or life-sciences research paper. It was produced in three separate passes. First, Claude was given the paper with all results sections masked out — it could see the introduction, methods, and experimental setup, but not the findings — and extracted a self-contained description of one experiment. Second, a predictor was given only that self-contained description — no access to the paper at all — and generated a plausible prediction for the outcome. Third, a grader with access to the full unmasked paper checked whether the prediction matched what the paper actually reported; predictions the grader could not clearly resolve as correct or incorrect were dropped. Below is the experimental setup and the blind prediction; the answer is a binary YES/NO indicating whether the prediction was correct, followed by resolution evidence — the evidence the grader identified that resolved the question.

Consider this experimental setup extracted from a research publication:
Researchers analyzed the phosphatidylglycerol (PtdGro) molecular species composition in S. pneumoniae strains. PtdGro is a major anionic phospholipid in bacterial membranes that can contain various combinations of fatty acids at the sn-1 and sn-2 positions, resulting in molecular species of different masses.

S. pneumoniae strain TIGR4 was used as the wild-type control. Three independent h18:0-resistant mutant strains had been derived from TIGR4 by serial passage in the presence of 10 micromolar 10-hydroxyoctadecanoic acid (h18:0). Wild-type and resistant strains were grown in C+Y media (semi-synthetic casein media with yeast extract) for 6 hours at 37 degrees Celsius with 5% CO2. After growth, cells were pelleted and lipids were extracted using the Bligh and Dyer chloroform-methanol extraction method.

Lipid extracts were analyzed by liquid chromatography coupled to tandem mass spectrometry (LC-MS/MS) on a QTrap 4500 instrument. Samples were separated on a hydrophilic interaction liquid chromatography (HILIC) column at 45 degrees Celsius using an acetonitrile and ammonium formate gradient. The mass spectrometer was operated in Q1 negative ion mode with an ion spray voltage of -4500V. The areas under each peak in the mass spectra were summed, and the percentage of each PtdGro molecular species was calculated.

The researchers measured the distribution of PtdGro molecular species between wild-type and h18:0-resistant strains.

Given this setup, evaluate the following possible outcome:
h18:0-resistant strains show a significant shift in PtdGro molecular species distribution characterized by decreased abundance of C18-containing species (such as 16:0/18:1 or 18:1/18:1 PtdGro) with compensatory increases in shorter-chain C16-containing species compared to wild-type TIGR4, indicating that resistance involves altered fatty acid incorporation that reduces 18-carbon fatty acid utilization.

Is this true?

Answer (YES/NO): NO